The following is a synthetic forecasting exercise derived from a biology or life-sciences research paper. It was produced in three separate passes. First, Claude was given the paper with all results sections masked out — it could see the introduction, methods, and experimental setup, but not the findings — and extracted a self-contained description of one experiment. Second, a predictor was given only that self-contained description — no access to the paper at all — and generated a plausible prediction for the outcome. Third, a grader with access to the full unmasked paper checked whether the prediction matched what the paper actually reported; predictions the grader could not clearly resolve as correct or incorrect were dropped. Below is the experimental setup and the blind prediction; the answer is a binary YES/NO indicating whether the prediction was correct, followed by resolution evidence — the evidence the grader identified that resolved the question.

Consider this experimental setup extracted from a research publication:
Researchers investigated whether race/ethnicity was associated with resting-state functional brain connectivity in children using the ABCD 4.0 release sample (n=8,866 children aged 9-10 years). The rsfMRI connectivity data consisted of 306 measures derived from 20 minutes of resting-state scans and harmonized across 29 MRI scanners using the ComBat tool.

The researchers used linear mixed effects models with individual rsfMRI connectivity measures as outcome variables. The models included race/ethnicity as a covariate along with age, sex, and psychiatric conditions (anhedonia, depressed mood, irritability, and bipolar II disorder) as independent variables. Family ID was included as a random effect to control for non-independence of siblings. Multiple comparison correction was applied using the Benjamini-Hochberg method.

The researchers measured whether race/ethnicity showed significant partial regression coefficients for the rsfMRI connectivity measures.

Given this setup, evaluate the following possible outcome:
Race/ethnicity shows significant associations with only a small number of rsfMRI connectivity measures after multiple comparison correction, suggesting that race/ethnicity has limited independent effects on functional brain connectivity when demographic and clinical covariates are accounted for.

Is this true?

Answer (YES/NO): NO